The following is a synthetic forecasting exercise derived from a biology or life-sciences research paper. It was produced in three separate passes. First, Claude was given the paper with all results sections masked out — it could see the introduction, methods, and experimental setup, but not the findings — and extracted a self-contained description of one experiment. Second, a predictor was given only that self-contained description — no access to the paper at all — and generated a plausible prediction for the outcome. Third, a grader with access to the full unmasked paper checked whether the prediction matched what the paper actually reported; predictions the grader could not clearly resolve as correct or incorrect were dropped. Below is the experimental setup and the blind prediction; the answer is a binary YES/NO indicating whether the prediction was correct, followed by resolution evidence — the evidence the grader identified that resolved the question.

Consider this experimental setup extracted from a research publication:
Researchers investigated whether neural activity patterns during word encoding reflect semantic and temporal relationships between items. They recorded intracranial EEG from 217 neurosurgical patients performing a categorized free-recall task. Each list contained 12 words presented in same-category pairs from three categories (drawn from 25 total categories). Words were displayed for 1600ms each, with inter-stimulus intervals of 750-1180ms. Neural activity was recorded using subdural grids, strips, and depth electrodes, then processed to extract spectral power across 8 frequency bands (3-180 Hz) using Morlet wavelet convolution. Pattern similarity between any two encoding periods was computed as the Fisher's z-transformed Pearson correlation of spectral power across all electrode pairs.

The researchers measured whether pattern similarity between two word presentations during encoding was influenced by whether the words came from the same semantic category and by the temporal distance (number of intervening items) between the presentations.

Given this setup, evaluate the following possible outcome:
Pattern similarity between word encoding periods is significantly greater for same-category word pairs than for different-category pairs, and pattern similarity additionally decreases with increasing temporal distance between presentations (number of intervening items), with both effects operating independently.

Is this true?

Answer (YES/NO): YES